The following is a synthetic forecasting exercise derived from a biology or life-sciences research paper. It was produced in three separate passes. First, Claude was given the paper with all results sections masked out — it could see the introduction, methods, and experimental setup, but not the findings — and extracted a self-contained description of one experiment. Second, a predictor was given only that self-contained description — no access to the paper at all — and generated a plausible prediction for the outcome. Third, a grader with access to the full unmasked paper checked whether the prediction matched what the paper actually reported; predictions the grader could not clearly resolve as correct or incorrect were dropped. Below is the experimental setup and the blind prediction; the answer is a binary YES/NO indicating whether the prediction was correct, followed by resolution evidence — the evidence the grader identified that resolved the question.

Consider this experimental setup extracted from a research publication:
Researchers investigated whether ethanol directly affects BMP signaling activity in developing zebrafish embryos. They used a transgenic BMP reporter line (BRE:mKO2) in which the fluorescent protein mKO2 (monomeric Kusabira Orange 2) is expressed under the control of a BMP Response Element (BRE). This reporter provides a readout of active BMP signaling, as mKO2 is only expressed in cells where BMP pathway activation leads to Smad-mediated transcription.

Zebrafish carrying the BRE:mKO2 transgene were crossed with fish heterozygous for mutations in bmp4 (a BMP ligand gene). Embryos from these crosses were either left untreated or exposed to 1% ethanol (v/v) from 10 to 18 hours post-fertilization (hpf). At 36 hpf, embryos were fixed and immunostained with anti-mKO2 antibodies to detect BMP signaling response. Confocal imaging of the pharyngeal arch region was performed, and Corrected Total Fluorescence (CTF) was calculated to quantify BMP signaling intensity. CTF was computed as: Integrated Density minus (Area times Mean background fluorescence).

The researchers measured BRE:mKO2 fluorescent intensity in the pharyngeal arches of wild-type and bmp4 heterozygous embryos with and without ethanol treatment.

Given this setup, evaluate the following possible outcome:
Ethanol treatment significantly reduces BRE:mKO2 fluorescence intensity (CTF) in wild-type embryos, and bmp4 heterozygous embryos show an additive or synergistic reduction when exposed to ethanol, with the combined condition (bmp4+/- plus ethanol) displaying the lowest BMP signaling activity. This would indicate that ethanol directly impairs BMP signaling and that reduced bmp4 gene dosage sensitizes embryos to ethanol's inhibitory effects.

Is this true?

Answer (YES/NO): NO